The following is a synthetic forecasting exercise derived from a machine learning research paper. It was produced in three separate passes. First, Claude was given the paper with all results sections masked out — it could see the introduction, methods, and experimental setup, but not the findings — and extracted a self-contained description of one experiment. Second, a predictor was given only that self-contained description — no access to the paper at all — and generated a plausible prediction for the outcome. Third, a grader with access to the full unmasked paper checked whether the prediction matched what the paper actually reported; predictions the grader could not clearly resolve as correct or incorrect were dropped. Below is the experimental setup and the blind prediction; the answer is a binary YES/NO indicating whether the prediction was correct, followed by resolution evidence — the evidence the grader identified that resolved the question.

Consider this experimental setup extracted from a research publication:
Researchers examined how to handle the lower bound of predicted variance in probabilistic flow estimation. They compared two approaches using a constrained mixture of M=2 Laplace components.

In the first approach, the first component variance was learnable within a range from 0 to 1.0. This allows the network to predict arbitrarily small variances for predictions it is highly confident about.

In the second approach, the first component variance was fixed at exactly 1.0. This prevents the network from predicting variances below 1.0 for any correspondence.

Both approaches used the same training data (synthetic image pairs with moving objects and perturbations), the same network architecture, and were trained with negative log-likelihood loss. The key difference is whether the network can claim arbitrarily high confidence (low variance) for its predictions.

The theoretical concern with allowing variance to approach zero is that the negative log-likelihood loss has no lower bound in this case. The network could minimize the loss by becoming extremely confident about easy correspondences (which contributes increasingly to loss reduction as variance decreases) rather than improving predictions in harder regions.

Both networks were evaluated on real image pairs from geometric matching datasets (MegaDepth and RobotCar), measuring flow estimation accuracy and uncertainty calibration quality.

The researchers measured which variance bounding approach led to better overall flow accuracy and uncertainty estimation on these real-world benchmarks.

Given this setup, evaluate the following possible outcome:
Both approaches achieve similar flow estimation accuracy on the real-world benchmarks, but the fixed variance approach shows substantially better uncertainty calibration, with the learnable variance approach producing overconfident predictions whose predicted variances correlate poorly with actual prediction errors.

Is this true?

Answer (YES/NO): NO